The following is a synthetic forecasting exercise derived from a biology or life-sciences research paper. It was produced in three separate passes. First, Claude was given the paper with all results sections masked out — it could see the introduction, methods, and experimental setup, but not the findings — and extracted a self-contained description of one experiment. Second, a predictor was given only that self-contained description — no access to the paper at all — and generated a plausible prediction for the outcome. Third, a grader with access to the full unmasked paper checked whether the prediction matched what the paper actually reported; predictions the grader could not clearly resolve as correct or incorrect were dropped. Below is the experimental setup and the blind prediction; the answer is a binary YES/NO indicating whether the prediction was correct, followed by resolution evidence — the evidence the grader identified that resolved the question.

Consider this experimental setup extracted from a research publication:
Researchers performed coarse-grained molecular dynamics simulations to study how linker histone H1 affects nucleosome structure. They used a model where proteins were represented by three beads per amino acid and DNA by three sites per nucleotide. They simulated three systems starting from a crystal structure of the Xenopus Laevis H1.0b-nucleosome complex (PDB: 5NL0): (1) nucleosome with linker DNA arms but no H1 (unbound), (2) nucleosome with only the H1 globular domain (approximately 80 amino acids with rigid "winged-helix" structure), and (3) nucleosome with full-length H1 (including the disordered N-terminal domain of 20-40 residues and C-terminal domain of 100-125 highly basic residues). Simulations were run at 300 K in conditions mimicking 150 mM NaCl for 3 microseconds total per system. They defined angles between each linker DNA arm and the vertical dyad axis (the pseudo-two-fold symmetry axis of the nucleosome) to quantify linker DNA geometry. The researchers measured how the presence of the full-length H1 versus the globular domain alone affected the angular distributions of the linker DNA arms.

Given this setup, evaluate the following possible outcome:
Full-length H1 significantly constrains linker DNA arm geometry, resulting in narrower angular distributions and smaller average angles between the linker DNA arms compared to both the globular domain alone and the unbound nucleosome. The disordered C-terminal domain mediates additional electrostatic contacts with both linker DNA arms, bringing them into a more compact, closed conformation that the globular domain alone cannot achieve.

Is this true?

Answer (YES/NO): NO